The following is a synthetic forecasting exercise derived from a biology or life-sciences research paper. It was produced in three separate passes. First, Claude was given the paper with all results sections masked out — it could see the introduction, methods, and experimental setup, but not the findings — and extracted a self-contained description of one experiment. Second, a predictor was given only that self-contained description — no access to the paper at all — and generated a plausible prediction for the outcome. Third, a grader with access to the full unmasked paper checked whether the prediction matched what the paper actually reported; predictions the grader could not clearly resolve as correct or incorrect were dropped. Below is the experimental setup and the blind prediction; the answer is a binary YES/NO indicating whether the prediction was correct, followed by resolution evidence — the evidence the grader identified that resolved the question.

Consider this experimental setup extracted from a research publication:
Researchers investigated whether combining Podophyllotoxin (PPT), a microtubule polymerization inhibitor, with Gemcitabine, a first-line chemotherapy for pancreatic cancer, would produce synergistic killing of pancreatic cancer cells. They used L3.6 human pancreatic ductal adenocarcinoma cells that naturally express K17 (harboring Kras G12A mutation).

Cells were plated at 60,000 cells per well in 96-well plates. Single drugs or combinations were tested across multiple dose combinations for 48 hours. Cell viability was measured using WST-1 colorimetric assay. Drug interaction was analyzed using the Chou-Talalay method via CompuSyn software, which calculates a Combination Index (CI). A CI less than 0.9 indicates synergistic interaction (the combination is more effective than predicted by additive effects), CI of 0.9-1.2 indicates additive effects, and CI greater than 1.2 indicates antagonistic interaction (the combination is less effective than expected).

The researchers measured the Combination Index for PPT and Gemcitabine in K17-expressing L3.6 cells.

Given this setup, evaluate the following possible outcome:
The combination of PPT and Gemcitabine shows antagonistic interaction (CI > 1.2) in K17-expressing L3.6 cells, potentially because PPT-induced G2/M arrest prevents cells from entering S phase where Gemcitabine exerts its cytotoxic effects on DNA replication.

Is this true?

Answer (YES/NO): NO